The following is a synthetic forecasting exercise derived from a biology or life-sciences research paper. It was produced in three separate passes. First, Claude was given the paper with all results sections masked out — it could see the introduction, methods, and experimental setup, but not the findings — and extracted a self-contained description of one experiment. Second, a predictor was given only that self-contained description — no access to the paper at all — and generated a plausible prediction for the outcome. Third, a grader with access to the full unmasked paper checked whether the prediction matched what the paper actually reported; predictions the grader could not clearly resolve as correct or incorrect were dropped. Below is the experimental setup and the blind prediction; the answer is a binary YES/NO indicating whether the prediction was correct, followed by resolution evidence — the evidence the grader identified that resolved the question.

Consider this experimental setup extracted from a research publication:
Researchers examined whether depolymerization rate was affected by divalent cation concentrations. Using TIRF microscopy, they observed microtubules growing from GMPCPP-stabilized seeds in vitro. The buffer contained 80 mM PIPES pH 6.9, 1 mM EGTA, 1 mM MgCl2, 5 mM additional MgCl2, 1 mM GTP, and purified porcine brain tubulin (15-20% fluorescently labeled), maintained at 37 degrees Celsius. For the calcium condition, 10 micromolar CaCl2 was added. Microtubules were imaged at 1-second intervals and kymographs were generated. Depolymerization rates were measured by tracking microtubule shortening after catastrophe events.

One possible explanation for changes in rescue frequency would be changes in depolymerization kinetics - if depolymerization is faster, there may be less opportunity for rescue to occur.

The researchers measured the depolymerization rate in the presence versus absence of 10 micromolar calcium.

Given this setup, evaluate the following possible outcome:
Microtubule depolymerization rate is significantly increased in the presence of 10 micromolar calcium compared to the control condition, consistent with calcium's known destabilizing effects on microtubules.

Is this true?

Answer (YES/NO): YES